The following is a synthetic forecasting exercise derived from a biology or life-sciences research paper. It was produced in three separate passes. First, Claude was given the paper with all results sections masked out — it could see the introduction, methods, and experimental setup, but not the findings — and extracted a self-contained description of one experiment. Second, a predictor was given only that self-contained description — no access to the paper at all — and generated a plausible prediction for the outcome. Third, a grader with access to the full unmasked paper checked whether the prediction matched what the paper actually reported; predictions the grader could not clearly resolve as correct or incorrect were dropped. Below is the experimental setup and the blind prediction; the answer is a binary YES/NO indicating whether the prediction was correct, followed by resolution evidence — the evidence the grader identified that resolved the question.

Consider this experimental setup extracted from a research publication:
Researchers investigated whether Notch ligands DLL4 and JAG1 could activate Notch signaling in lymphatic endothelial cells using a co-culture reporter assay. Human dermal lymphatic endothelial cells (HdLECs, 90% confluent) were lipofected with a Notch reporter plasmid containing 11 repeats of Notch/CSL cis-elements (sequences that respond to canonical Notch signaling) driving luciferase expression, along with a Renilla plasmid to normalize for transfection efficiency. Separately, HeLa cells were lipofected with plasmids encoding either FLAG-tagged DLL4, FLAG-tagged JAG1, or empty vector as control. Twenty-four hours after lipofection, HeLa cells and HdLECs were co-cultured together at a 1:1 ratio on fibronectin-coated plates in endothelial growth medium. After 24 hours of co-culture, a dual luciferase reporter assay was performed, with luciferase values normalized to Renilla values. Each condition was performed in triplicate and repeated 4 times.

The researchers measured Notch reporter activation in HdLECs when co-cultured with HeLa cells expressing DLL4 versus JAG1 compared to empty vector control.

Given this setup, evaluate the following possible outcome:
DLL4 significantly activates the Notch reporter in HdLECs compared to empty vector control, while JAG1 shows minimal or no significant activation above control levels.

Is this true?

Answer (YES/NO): YES